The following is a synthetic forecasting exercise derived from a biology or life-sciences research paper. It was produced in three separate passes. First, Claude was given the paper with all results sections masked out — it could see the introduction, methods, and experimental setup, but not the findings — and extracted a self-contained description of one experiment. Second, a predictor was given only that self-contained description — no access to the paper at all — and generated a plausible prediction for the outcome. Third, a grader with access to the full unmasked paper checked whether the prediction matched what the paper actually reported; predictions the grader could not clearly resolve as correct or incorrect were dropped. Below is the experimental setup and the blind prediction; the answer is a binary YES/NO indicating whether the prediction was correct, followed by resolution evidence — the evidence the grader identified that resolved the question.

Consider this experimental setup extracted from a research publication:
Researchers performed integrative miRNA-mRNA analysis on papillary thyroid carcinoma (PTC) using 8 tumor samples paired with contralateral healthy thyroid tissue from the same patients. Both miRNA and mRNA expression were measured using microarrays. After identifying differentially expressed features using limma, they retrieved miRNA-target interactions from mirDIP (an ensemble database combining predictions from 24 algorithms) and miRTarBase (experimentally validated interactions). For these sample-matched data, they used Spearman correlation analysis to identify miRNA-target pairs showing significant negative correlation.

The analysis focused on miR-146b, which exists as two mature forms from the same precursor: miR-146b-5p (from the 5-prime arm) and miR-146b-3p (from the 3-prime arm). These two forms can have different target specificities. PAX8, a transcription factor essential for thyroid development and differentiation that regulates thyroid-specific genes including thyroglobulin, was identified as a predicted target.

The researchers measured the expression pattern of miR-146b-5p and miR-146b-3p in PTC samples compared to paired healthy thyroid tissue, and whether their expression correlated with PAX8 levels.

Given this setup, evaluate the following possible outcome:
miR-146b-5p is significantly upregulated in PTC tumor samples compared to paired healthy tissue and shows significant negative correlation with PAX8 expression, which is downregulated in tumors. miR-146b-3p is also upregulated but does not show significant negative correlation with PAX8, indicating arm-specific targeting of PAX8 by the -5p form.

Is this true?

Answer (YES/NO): NO